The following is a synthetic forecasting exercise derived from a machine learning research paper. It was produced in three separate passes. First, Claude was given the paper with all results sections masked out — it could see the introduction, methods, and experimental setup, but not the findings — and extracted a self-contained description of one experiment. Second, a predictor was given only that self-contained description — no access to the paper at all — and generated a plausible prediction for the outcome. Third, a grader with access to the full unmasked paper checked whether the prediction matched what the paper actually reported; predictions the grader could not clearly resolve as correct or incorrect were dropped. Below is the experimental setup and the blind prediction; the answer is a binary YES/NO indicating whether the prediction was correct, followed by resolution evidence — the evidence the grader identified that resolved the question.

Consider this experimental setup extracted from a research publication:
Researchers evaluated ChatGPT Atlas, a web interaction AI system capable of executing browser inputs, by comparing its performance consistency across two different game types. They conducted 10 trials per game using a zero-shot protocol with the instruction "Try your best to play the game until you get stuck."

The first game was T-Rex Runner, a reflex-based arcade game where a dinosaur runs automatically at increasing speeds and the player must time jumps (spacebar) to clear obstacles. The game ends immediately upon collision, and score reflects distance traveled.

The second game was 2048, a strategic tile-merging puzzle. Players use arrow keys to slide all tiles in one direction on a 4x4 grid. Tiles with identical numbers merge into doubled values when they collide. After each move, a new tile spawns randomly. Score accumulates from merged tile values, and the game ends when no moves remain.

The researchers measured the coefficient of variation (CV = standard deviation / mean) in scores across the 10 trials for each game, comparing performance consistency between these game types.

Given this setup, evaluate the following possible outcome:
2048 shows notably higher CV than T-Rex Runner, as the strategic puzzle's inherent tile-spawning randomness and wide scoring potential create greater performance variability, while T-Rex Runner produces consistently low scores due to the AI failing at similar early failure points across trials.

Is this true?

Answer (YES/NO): YES